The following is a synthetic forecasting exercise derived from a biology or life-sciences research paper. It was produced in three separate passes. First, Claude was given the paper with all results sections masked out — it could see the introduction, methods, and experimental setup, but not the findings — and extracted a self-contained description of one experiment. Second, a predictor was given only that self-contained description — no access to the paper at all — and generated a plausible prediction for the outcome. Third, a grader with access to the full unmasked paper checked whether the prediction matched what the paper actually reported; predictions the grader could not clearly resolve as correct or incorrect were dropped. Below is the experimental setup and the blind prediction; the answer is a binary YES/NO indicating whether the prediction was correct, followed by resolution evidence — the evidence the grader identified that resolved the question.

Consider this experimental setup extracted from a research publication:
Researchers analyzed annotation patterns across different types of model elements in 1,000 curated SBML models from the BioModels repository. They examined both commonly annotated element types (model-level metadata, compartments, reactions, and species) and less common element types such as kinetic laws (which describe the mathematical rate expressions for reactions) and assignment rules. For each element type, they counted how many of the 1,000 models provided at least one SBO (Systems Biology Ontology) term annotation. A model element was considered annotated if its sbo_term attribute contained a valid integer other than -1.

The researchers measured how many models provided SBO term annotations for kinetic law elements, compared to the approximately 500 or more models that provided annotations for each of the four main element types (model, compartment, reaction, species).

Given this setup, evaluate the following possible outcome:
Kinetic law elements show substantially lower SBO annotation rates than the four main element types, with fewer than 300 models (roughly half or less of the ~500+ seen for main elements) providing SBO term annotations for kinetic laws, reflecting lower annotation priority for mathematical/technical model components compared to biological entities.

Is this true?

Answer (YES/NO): YES